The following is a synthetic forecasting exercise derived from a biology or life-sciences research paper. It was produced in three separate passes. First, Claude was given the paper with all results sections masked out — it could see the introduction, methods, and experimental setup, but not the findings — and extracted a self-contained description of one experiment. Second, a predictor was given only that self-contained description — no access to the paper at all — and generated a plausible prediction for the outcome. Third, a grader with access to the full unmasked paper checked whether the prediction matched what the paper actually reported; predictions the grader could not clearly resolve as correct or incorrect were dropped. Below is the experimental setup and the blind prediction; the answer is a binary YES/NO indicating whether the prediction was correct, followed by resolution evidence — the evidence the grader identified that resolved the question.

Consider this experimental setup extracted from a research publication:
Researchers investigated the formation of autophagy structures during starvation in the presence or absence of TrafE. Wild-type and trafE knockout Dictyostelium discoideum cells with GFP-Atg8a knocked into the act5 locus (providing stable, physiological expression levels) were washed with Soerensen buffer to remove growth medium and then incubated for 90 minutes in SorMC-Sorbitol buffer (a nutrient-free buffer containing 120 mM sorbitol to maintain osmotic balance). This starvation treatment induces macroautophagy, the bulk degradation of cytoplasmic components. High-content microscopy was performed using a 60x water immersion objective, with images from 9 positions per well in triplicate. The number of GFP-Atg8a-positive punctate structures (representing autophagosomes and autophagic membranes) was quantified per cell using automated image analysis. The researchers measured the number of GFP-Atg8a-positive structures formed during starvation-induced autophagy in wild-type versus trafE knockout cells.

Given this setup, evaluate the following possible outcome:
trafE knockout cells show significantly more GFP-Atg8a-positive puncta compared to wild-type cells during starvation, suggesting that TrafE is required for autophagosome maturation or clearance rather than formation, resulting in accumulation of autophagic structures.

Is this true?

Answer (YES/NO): YES